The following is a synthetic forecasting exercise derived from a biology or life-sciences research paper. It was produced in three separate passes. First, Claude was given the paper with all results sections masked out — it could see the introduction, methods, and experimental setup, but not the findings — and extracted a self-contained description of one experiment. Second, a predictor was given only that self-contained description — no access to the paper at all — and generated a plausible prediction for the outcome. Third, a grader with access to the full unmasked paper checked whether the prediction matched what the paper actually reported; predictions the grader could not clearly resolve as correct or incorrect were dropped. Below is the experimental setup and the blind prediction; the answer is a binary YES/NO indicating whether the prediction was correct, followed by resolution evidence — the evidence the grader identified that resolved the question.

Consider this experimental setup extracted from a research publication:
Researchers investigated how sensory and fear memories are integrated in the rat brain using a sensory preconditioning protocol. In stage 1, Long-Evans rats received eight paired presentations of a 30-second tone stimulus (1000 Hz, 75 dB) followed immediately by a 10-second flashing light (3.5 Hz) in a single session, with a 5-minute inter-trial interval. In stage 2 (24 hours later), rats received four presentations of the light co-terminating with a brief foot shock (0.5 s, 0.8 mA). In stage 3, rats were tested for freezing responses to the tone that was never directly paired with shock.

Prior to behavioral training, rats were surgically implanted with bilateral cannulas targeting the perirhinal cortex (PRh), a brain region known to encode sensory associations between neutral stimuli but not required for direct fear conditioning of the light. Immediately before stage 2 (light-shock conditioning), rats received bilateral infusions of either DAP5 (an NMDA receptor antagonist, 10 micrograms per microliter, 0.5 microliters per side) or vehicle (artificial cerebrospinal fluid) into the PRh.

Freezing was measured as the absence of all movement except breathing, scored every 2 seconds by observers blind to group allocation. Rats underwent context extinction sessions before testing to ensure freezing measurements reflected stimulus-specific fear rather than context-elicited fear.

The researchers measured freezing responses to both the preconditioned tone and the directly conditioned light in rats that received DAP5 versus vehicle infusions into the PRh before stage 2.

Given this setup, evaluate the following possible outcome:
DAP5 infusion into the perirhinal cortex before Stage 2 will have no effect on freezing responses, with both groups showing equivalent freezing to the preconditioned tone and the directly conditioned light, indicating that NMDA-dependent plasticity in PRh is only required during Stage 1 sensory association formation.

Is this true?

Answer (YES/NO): NO